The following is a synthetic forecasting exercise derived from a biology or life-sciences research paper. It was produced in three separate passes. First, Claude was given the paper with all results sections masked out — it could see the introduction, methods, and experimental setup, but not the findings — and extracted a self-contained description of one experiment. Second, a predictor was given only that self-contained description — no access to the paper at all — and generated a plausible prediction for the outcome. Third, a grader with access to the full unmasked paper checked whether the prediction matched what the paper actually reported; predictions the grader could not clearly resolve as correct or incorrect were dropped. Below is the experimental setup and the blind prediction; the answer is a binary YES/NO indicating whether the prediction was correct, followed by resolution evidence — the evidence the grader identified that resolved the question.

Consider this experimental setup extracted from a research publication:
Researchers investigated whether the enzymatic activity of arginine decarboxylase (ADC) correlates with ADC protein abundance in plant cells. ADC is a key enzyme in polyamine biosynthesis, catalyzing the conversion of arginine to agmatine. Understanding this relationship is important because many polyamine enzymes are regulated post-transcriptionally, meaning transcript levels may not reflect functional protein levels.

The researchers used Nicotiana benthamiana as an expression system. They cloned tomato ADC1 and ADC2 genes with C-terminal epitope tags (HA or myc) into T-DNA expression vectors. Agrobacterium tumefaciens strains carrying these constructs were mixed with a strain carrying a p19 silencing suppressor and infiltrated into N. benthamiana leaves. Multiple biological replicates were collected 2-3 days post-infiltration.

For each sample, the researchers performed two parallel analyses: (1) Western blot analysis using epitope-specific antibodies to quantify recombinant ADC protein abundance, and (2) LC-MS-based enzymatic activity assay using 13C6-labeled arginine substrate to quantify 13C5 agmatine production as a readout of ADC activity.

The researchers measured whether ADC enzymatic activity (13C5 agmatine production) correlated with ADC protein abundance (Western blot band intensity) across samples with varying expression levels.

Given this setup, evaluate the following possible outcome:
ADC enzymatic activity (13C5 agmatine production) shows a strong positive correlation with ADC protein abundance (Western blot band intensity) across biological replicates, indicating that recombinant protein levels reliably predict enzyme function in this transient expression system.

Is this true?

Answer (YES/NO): YES